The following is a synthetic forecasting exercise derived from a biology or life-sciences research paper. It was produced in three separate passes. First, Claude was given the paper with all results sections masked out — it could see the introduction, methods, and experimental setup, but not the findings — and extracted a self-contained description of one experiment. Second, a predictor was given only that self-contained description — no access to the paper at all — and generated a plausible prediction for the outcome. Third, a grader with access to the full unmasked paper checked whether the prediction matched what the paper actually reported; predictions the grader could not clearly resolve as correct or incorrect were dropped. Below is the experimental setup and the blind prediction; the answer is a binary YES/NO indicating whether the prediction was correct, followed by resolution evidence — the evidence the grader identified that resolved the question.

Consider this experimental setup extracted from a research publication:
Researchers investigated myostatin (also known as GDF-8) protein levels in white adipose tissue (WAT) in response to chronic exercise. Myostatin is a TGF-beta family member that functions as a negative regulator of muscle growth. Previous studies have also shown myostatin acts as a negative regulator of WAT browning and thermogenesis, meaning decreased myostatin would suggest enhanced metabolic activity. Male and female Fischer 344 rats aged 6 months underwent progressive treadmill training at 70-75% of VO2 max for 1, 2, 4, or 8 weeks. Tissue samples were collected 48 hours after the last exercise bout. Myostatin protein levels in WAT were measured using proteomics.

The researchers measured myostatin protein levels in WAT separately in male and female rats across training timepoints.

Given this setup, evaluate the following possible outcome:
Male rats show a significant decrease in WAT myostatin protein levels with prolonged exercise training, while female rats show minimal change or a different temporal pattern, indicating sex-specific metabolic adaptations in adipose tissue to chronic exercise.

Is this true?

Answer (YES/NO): YES